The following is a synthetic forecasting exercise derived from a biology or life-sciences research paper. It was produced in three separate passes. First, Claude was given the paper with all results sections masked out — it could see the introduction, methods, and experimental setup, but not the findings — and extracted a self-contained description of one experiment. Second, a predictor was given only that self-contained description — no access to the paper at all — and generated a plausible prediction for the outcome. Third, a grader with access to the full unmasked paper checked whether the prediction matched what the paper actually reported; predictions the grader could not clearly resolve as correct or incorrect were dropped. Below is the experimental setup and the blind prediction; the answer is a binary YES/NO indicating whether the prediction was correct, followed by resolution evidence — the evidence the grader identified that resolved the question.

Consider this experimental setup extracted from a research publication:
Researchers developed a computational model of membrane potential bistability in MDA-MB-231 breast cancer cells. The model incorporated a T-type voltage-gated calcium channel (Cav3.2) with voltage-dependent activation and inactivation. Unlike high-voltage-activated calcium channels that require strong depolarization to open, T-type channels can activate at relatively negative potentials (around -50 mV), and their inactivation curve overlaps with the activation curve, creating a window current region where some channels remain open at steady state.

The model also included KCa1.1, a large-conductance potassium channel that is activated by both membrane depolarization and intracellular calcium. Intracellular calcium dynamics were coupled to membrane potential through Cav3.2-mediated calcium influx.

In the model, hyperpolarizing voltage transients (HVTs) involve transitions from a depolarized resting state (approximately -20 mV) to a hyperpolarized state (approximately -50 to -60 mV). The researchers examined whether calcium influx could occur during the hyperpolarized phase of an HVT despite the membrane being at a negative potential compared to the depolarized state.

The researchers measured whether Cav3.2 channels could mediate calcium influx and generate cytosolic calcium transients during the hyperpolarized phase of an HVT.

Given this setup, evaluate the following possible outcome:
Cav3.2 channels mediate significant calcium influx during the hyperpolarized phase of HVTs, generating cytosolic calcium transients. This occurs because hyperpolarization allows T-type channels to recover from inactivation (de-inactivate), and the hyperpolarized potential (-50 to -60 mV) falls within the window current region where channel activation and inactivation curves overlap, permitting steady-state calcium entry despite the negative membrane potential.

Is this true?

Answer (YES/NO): YES